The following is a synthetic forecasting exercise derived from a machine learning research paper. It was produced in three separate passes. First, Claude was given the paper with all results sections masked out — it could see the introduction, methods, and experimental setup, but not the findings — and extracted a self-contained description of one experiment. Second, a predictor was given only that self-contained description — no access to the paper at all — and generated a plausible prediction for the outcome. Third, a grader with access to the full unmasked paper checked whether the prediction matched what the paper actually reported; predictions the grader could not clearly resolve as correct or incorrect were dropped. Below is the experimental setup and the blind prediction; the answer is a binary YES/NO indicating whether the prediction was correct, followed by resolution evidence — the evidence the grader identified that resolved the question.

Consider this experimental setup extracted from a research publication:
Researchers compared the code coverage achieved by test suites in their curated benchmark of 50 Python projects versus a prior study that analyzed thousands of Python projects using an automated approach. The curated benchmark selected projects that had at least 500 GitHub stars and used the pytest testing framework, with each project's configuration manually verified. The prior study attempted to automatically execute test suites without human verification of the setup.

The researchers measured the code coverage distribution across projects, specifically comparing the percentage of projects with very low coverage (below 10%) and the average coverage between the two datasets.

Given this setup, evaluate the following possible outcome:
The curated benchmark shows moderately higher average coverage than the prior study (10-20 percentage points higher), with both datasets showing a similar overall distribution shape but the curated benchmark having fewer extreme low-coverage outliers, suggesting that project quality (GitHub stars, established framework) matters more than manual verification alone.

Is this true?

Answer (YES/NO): NO